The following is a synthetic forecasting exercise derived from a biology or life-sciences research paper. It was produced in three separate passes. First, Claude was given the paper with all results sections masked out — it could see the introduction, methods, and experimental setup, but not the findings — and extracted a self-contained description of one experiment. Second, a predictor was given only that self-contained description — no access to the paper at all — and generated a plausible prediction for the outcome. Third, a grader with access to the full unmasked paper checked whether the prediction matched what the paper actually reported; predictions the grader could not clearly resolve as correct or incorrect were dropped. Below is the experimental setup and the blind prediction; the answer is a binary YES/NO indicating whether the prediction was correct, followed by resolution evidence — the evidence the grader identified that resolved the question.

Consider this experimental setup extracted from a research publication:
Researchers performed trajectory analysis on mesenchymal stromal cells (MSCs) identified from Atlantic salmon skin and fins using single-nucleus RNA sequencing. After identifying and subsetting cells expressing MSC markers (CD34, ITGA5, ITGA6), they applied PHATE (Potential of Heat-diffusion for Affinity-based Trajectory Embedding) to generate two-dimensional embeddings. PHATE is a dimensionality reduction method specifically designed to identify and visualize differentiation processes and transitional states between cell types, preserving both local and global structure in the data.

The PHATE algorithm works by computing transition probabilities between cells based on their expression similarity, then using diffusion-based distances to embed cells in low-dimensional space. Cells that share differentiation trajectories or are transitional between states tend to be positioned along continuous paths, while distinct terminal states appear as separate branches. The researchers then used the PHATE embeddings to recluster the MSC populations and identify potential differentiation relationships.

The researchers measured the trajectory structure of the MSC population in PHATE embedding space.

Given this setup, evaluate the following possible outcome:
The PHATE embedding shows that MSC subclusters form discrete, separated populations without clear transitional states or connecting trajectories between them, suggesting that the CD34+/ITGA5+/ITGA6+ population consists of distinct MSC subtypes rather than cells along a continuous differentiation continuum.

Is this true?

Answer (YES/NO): NO